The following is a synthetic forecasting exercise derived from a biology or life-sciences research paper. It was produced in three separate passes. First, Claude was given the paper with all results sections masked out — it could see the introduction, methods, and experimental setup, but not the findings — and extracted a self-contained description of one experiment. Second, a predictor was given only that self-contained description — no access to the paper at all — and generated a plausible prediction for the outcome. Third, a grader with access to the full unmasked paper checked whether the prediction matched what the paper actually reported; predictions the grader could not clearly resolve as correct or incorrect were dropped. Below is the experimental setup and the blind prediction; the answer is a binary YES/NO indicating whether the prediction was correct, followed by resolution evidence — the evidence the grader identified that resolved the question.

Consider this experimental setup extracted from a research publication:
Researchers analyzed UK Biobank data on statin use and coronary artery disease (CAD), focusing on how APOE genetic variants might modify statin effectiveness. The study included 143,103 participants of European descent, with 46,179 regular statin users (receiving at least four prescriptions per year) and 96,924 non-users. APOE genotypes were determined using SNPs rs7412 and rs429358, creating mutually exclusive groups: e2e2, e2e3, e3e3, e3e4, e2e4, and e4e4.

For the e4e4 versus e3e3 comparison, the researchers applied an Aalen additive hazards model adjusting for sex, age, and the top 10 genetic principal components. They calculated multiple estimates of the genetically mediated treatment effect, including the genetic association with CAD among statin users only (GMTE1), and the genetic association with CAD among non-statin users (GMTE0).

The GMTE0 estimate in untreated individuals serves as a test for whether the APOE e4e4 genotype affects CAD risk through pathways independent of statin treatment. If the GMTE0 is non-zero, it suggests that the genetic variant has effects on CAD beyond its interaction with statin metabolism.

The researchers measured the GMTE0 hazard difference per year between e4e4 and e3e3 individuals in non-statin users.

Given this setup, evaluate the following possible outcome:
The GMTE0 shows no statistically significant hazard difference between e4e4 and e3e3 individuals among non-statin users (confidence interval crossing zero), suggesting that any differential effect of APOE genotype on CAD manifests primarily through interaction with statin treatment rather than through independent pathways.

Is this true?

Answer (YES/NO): NO